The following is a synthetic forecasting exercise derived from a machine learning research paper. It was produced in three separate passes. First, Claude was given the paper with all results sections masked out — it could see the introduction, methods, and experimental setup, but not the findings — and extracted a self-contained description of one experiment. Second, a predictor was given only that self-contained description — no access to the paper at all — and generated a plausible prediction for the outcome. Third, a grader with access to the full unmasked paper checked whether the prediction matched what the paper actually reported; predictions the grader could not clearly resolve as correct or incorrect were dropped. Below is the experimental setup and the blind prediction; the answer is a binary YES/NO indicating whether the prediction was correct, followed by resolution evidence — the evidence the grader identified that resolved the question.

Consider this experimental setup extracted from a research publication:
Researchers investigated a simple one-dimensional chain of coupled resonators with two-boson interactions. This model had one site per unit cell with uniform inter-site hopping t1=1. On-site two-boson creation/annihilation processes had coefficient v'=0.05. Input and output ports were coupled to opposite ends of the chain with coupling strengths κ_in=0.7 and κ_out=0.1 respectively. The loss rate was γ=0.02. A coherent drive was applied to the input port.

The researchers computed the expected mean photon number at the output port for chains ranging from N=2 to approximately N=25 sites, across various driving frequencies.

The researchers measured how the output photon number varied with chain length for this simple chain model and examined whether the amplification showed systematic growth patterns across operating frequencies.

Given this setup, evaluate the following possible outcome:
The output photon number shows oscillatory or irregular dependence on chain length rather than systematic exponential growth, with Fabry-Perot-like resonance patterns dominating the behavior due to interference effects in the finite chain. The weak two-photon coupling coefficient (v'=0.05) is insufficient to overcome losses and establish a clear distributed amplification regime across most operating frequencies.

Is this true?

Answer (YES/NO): NO